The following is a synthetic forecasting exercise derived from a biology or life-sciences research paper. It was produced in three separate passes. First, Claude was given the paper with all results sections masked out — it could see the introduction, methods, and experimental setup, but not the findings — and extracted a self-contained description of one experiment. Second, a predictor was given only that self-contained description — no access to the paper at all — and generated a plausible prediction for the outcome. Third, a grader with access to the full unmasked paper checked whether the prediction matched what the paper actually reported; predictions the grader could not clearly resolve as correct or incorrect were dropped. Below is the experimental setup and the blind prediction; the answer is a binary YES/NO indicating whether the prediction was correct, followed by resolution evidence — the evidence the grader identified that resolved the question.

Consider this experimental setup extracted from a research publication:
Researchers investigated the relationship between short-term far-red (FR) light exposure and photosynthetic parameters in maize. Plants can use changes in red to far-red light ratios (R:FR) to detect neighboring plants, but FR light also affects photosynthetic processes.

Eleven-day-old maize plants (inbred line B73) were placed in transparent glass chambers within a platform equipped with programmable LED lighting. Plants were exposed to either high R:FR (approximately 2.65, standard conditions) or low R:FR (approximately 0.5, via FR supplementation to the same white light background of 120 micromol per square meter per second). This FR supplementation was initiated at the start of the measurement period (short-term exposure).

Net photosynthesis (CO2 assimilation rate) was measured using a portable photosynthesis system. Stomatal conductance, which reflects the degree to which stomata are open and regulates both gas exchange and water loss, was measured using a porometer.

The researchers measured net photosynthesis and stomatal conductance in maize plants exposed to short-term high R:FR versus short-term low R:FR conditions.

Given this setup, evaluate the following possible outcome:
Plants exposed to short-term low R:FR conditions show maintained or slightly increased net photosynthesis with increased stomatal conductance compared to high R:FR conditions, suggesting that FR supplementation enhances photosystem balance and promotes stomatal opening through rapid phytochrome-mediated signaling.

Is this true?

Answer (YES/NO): YES